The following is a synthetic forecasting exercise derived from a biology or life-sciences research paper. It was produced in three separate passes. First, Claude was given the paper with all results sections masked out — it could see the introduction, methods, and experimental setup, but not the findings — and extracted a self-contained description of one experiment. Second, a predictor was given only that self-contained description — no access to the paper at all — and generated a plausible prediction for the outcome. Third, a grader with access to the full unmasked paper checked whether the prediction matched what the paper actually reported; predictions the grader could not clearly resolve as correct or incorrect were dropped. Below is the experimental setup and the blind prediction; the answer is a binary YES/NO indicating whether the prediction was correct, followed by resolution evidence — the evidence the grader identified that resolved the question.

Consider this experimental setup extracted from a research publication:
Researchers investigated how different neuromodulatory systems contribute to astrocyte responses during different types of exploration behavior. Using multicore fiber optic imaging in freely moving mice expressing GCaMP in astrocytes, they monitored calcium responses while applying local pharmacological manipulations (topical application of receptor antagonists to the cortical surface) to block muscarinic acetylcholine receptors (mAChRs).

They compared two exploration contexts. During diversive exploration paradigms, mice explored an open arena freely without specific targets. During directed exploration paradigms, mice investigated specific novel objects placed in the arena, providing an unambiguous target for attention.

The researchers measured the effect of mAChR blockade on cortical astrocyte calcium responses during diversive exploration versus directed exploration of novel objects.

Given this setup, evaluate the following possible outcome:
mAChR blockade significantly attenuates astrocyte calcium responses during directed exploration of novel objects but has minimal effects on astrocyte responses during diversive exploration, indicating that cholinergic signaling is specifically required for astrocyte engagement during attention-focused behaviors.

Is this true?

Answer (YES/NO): NO